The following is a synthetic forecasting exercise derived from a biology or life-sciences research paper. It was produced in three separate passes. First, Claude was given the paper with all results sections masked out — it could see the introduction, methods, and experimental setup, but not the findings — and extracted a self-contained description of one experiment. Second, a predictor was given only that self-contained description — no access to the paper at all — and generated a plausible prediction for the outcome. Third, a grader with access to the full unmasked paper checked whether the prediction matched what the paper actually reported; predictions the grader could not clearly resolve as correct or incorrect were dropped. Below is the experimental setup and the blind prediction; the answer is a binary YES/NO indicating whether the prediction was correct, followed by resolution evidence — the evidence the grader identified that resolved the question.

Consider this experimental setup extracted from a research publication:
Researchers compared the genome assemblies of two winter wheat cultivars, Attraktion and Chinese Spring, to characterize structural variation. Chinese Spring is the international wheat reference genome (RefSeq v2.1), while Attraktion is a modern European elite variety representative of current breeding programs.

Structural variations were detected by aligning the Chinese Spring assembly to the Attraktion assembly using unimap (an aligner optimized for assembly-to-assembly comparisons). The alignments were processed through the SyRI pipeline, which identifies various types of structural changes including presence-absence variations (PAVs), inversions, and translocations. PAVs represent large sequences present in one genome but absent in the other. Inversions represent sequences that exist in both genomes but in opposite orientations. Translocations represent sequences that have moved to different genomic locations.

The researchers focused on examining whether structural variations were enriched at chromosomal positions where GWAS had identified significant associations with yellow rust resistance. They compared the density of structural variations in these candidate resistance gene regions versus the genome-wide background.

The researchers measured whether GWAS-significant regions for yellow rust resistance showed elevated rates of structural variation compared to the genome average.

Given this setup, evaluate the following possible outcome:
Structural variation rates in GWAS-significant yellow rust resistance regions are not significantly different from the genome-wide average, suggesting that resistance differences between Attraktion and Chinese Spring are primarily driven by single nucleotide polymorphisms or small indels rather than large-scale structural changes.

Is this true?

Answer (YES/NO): NO